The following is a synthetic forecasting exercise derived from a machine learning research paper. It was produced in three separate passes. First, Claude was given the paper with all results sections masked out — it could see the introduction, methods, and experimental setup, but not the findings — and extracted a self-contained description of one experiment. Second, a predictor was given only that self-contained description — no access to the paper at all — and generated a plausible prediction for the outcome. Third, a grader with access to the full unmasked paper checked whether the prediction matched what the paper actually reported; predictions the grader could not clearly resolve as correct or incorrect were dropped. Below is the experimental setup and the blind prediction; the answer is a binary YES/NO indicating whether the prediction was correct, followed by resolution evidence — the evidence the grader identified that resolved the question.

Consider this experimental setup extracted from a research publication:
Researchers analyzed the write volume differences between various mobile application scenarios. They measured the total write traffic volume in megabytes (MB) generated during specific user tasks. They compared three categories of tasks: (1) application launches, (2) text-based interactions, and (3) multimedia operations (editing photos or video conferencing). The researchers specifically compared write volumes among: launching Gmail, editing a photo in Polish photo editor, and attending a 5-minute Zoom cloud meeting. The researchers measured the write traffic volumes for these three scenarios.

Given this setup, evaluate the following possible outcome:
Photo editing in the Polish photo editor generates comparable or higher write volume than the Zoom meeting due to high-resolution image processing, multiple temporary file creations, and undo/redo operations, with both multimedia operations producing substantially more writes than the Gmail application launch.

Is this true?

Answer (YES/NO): NO